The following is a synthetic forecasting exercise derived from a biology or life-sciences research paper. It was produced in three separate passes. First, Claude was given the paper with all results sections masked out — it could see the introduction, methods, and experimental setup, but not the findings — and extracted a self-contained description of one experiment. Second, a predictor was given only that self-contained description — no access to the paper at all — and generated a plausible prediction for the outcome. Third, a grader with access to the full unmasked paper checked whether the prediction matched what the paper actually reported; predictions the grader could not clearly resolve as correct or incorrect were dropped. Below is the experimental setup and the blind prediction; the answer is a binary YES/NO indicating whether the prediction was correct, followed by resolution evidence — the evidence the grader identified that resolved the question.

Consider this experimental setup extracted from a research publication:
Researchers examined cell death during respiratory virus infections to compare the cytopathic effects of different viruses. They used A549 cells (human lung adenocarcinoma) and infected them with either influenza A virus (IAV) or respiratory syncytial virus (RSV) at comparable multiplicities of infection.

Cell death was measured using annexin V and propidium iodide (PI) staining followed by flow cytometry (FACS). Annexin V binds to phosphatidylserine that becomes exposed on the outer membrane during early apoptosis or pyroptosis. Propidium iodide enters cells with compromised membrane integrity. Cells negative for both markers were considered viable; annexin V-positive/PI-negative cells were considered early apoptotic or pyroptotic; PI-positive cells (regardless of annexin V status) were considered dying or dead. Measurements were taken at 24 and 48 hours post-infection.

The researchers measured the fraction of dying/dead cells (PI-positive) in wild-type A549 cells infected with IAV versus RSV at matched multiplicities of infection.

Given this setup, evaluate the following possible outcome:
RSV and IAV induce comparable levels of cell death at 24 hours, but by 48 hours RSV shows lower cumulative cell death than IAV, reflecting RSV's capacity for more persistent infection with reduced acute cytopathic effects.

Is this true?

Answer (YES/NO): NO